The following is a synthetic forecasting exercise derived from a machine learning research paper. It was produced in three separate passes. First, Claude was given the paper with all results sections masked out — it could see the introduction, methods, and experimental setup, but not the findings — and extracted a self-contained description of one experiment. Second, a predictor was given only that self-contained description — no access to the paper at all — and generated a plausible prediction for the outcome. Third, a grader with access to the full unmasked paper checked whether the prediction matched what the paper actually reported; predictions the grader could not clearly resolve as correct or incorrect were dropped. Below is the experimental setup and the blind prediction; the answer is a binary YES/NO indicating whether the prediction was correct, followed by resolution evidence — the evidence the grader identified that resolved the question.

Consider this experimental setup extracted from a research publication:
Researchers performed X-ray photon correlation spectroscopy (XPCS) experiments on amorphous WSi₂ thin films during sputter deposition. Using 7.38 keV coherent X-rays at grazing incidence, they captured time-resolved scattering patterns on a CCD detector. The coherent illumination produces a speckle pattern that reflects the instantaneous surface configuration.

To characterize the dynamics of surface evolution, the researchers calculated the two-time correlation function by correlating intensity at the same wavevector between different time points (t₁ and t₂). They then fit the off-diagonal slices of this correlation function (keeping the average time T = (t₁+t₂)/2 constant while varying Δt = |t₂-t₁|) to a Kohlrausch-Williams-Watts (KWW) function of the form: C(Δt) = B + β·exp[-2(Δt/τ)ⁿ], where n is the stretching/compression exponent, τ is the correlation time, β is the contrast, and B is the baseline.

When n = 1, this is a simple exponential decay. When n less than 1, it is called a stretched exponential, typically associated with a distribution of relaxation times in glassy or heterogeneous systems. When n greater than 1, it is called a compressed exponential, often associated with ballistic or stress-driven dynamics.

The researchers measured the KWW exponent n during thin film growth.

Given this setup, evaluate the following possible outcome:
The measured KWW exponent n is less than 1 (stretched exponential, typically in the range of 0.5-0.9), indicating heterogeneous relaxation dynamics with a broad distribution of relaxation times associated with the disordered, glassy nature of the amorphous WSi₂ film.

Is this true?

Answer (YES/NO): NO